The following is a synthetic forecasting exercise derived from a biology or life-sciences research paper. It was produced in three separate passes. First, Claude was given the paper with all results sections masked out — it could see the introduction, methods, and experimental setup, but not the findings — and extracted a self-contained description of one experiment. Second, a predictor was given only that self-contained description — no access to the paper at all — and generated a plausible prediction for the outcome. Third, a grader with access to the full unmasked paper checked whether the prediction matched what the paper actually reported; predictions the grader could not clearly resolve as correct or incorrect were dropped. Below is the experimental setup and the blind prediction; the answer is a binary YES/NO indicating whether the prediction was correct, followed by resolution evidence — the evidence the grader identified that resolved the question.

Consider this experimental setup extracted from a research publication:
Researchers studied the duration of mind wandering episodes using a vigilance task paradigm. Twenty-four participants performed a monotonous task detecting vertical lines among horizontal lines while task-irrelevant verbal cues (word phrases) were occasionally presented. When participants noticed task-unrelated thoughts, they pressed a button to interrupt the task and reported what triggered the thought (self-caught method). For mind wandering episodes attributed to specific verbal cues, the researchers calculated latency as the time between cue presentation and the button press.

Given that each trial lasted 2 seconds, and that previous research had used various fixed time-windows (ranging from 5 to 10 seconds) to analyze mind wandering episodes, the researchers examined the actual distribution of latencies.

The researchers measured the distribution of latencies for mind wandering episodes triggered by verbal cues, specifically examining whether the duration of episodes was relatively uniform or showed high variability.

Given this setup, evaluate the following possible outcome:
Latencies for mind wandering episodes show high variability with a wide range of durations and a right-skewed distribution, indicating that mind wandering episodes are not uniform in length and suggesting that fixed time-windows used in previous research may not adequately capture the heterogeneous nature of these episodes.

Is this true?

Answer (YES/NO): YES